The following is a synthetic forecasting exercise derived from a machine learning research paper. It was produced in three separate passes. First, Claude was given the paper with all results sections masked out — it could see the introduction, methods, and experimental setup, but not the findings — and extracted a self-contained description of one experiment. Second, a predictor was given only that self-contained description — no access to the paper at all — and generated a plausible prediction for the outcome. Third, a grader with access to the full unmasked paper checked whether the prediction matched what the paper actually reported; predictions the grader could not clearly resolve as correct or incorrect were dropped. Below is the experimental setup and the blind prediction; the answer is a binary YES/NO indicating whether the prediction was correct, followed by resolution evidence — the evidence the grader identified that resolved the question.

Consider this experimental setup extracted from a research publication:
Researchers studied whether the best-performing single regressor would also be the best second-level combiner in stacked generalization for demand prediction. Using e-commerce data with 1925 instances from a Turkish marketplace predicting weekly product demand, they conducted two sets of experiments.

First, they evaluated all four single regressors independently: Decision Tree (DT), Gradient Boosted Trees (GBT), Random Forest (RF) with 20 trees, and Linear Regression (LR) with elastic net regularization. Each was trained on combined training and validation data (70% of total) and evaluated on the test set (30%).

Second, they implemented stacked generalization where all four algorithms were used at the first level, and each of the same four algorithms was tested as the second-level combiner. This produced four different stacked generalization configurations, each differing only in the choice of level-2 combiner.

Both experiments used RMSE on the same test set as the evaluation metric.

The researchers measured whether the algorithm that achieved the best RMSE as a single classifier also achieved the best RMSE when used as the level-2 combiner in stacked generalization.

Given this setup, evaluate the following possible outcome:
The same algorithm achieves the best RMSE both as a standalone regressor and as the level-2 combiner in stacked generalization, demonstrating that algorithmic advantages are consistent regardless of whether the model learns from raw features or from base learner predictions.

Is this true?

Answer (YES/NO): NO